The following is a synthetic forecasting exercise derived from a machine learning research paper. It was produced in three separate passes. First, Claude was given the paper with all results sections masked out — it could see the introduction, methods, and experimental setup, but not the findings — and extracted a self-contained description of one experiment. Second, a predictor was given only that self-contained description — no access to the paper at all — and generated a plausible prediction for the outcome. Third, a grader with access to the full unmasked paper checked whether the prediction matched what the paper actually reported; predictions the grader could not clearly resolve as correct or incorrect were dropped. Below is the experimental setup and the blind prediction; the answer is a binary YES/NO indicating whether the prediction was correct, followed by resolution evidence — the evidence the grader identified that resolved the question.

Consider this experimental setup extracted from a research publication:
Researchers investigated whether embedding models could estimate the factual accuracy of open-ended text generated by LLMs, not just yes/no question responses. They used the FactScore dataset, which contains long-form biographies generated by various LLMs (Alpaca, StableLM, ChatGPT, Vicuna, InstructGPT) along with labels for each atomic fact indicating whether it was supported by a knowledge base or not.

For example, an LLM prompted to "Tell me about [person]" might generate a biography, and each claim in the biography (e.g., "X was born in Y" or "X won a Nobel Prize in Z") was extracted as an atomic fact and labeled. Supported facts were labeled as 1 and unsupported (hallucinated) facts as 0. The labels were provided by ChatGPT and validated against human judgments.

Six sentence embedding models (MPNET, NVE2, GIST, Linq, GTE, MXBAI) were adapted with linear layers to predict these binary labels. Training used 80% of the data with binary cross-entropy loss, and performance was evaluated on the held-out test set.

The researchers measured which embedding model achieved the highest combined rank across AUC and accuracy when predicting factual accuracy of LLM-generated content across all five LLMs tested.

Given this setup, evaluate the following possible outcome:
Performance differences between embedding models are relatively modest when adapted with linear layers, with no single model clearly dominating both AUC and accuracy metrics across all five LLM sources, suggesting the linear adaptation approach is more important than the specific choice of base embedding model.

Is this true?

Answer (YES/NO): NO